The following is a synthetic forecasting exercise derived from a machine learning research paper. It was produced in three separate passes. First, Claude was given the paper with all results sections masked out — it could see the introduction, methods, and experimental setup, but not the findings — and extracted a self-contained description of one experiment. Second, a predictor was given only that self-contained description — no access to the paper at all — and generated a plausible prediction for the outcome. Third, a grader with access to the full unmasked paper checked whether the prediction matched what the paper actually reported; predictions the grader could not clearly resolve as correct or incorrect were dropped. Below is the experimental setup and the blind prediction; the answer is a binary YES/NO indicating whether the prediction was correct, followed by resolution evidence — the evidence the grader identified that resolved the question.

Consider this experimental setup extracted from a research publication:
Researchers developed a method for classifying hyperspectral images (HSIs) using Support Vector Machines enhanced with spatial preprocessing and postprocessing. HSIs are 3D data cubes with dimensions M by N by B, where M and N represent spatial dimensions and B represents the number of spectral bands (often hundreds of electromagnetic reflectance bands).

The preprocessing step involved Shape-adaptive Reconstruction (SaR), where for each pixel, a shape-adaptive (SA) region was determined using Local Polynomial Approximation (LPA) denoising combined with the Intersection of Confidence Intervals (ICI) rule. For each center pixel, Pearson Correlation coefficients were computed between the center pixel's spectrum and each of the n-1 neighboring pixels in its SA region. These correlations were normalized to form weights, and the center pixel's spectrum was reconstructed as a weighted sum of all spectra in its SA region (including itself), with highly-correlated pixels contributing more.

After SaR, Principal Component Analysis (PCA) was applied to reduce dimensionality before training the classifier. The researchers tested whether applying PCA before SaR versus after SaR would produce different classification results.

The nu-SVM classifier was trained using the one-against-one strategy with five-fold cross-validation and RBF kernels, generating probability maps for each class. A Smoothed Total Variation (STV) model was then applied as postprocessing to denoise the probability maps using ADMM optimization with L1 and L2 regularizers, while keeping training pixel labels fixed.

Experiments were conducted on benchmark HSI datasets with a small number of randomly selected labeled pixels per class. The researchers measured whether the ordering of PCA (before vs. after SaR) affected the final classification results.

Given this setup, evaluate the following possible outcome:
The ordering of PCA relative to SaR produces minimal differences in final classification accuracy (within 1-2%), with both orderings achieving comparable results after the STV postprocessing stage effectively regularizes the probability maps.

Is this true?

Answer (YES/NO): NO